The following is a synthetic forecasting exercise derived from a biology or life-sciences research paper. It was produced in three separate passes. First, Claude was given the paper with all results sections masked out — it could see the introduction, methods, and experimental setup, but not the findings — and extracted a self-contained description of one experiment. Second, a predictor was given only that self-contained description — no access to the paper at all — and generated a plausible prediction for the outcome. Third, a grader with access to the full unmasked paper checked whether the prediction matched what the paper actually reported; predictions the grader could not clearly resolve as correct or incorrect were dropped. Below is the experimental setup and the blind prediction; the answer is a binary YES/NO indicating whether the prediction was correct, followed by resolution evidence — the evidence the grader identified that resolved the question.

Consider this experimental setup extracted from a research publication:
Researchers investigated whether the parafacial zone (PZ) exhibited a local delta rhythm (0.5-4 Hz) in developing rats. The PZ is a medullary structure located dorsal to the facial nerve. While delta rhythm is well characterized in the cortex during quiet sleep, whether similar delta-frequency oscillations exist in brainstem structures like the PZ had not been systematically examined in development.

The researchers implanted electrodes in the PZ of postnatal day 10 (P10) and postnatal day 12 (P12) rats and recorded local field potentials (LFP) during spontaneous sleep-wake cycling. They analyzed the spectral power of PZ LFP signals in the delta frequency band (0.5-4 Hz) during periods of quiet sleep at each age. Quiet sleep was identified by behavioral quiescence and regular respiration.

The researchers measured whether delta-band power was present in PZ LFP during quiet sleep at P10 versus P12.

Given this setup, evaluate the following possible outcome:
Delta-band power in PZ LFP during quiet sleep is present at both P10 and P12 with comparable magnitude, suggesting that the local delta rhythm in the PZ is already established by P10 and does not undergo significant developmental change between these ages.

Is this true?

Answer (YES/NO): NO